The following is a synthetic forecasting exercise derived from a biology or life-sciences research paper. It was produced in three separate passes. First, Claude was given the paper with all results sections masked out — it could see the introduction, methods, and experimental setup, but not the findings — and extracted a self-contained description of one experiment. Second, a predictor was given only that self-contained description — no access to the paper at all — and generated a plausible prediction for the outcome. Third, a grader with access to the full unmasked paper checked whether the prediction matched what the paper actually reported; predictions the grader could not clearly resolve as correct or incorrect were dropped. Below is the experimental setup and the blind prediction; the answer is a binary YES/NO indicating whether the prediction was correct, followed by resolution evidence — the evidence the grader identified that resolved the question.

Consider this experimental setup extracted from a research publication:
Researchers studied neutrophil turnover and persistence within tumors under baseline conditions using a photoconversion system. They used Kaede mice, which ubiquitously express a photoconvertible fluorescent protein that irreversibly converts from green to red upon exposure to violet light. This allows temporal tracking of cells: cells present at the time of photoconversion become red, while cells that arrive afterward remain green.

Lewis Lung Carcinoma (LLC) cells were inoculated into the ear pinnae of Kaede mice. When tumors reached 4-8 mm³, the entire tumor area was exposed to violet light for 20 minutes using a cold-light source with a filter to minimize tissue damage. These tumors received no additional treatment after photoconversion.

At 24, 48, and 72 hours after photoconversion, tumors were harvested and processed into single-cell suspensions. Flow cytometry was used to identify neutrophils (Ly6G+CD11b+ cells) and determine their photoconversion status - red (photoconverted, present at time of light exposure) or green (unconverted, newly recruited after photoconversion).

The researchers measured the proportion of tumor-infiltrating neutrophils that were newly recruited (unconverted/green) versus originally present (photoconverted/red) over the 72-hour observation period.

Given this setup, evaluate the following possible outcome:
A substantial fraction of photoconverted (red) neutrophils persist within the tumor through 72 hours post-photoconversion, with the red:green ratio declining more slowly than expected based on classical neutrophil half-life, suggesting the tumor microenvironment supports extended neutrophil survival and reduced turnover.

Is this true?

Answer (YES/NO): NO